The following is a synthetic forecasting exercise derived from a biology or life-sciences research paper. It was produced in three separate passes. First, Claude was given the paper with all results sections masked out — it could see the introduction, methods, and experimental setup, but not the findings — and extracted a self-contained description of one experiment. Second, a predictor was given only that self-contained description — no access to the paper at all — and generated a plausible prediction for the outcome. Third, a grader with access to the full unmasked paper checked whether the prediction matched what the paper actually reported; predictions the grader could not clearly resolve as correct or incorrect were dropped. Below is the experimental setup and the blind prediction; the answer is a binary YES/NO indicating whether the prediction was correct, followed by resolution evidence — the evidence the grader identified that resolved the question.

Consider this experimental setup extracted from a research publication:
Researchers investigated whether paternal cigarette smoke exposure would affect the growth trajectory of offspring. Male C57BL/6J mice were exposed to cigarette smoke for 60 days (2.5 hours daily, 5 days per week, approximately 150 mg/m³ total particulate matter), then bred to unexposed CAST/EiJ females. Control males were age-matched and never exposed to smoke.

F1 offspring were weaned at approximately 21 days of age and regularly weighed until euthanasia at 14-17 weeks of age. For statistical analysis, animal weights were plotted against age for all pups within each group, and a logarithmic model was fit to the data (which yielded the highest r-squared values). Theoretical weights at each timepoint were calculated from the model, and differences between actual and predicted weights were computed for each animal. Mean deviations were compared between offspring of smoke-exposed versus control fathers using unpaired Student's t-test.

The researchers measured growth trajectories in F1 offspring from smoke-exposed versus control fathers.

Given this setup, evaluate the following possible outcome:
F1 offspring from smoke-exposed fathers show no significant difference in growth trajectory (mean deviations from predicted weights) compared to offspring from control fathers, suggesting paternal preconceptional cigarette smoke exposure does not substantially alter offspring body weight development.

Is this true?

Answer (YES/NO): YES